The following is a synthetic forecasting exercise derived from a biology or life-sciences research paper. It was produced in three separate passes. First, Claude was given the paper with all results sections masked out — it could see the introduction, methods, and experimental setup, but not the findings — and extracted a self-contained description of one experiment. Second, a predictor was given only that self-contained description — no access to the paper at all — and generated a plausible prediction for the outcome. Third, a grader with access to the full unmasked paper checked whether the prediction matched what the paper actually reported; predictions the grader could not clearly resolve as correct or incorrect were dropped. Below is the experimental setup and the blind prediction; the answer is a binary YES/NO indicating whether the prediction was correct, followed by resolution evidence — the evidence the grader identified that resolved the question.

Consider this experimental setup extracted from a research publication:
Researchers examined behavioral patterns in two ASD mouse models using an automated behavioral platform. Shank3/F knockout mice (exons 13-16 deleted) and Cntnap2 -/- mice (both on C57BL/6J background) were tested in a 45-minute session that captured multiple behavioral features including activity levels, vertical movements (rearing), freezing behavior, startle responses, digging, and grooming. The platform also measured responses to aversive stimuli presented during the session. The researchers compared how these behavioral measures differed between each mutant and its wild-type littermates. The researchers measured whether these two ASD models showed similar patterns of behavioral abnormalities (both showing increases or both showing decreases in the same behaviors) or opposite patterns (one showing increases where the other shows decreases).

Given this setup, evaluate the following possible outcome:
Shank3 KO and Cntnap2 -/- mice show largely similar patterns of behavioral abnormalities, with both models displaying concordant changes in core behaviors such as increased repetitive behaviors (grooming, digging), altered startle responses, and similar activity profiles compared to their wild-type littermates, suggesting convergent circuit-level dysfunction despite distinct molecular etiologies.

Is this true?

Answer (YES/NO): NO